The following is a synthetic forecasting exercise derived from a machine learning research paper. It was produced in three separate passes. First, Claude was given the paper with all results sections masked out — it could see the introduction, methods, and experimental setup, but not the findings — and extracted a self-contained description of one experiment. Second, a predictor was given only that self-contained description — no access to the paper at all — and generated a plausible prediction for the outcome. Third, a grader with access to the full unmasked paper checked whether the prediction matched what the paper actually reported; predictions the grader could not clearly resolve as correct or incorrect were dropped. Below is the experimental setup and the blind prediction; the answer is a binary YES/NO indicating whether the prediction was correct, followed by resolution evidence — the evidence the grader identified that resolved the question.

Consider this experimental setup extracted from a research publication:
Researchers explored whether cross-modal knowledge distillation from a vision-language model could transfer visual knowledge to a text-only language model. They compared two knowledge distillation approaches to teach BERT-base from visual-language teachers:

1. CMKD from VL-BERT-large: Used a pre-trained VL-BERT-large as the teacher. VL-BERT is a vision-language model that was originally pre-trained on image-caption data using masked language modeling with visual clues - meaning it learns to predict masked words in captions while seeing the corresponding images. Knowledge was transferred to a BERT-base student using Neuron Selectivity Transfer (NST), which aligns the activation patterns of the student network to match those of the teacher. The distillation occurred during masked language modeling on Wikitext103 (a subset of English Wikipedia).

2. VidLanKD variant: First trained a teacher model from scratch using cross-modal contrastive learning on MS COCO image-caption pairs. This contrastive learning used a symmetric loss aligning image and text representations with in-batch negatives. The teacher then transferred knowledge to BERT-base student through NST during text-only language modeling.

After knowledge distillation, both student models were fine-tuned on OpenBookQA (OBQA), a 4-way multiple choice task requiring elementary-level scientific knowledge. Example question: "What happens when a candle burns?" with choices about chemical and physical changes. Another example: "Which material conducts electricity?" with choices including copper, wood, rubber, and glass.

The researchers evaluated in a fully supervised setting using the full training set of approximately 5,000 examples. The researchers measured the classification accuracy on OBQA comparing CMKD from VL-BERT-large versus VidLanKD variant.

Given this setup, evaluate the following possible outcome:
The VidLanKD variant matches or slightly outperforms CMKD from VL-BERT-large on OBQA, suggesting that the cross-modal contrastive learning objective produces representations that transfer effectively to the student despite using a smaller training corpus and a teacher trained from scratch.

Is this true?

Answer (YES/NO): NO